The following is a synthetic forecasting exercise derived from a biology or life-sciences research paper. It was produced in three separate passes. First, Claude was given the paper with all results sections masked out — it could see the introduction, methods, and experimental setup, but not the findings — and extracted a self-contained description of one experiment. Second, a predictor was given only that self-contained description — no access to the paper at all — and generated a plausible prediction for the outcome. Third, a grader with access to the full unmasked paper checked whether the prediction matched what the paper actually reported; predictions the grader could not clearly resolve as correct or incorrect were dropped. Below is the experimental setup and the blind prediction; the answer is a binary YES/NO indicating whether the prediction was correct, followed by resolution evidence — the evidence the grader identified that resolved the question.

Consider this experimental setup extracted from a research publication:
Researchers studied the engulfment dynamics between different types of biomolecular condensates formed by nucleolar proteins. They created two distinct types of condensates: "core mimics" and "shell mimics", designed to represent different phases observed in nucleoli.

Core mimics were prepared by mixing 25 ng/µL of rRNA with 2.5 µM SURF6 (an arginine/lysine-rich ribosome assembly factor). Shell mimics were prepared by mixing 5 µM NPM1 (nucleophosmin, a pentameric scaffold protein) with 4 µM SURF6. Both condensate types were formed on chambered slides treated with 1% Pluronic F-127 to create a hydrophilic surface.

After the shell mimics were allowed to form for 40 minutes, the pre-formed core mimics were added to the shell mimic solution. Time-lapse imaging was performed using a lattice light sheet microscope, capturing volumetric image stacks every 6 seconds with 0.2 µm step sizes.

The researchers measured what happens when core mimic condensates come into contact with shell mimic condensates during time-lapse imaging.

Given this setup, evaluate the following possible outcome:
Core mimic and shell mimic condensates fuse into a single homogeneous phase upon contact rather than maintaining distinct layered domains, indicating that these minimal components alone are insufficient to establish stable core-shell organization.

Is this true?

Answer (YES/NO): NO